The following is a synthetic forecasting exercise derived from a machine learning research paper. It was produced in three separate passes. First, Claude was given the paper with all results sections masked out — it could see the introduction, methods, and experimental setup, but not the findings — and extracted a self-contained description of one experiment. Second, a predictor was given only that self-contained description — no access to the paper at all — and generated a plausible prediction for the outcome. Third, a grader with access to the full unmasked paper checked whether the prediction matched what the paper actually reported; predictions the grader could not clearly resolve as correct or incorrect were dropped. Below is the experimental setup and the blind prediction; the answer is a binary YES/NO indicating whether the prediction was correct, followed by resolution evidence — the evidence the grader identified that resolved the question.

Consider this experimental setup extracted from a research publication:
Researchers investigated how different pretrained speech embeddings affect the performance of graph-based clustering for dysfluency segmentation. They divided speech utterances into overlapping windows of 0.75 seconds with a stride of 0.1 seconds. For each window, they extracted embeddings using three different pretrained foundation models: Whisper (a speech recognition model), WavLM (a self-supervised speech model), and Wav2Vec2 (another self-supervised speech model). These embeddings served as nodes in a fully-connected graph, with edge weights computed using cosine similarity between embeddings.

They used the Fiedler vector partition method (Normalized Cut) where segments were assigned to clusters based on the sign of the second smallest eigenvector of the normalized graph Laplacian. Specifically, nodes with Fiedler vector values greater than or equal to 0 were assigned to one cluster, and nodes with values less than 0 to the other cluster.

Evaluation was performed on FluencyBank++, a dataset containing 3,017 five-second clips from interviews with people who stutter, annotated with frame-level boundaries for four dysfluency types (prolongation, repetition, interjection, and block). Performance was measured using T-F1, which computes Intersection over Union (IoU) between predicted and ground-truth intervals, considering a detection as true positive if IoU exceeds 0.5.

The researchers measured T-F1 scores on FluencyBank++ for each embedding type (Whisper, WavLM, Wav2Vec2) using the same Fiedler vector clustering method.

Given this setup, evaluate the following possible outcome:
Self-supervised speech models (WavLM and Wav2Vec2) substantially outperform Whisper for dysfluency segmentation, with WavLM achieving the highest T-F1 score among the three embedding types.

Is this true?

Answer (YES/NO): NO